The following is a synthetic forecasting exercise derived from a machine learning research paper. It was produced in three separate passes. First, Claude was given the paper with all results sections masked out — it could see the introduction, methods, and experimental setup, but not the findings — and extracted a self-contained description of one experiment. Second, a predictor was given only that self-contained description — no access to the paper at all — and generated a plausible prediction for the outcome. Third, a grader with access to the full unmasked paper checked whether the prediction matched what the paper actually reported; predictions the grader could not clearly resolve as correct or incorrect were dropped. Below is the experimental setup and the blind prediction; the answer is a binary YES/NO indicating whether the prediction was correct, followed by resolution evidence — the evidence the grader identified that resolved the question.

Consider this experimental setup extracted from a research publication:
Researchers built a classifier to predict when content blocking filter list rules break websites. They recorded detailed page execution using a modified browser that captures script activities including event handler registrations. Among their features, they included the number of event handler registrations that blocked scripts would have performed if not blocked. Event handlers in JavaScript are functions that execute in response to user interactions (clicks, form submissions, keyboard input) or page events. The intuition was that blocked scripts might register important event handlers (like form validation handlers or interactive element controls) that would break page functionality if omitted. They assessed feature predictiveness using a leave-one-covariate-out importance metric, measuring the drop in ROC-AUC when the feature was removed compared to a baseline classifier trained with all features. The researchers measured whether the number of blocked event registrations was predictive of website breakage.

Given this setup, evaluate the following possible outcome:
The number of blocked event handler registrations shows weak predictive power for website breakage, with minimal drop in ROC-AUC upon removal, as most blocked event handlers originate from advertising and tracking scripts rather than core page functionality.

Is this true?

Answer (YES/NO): NO